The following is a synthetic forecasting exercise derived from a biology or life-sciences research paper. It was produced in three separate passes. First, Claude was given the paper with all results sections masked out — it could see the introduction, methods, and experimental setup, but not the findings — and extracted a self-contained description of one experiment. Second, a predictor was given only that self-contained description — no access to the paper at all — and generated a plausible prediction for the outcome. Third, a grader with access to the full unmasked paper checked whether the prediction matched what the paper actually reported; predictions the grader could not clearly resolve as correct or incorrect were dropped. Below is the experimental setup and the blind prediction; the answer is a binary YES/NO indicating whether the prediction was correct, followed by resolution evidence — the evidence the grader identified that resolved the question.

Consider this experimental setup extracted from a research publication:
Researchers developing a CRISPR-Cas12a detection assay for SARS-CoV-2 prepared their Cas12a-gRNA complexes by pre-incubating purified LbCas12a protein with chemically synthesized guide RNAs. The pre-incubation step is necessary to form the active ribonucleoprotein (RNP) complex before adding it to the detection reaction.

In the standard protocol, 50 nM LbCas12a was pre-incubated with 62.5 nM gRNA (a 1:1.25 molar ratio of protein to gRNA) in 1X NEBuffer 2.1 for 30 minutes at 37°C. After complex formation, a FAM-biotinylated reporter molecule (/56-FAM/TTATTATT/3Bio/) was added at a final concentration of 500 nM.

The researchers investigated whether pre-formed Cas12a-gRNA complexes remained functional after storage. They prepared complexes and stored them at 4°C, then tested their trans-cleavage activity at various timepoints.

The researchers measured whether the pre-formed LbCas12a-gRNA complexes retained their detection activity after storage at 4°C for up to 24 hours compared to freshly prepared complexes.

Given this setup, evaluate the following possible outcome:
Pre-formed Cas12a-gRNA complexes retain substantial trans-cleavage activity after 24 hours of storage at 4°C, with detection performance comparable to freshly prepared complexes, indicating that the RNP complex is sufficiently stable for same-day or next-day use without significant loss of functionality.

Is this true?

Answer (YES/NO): YES